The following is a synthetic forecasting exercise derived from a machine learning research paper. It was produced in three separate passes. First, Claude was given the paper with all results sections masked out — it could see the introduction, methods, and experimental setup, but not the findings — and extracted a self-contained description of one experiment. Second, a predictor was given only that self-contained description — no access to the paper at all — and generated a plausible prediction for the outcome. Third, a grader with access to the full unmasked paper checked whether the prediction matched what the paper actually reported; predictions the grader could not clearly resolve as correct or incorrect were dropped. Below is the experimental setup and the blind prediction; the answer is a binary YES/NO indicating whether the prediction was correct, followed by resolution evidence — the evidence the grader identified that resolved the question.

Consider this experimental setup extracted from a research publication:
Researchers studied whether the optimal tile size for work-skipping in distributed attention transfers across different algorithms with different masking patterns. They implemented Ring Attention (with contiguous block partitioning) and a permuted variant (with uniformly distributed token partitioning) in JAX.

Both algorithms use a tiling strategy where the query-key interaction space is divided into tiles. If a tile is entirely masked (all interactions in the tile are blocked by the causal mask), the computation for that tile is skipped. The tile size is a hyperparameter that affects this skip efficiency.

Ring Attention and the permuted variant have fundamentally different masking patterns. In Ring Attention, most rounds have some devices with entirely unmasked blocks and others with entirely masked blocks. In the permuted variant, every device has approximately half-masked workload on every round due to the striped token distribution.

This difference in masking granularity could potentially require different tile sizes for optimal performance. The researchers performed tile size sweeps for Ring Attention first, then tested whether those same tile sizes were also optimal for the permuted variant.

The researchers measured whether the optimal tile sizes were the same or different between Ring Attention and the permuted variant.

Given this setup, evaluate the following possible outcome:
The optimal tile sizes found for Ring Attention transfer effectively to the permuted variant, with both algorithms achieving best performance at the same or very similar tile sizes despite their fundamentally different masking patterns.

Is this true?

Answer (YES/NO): YES